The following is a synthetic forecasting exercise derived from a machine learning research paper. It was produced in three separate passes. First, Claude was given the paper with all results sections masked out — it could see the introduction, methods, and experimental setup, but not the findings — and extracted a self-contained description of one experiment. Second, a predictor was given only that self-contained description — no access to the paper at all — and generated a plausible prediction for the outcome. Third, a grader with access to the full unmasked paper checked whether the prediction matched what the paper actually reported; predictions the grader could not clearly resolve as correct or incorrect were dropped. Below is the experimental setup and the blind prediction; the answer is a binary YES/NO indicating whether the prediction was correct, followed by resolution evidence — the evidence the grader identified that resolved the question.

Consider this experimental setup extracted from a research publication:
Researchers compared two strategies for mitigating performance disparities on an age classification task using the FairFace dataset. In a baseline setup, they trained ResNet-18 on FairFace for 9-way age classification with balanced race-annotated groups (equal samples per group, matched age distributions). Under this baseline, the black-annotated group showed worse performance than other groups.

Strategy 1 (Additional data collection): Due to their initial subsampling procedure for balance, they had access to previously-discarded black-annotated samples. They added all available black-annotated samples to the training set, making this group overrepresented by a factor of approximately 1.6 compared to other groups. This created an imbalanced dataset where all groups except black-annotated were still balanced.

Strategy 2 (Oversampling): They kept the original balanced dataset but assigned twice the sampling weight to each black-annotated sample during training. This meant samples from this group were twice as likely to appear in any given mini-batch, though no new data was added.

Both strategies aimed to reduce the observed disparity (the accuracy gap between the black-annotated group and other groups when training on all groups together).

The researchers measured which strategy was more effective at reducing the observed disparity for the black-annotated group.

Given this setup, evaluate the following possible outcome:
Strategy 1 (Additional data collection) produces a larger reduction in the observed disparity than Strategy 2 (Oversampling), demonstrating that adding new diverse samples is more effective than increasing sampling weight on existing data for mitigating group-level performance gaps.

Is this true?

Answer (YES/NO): YES